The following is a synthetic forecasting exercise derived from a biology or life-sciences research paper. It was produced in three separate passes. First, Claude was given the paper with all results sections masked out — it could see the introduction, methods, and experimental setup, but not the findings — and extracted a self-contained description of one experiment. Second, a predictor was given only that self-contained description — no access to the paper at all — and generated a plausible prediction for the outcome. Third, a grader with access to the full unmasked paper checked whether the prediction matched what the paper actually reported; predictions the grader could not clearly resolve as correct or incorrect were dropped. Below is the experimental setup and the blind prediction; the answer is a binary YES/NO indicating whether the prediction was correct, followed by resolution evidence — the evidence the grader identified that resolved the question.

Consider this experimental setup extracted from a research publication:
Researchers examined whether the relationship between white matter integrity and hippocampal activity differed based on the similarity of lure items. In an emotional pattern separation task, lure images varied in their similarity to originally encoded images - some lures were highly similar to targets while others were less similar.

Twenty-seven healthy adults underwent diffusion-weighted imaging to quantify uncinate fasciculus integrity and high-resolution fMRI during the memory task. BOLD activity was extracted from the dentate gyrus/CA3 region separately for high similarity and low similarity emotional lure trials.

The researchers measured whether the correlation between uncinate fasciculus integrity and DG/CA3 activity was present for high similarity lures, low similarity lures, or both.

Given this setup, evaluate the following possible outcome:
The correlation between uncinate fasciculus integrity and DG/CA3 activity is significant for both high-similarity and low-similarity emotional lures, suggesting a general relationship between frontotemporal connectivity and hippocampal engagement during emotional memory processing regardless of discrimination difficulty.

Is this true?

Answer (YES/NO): NO